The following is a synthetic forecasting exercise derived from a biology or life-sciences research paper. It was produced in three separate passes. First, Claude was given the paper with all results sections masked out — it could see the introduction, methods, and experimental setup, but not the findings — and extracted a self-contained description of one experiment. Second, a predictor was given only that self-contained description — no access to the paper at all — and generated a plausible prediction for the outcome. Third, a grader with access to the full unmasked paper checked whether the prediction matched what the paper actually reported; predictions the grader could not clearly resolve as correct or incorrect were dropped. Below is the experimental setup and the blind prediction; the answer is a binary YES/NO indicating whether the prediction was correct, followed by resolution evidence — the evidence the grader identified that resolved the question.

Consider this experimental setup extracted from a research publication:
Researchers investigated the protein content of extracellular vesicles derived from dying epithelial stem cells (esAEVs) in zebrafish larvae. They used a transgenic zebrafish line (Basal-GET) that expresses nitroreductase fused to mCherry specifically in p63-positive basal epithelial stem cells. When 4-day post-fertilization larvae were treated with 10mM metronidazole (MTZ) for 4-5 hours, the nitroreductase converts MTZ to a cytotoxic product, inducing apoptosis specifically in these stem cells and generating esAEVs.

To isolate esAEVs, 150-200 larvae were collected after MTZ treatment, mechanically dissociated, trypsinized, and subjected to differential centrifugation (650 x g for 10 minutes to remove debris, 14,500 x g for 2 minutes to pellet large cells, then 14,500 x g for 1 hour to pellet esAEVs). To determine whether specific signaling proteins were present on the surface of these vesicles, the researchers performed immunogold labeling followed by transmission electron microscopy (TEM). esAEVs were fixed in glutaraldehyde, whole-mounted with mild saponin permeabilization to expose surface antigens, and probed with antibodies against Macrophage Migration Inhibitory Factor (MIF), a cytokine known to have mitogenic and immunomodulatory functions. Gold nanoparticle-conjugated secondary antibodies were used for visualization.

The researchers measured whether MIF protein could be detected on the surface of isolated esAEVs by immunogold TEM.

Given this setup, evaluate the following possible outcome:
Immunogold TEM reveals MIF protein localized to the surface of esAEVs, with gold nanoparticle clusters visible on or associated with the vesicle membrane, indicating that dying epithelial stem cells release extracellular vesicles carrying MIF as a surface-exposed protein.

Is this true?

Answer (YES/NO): YES